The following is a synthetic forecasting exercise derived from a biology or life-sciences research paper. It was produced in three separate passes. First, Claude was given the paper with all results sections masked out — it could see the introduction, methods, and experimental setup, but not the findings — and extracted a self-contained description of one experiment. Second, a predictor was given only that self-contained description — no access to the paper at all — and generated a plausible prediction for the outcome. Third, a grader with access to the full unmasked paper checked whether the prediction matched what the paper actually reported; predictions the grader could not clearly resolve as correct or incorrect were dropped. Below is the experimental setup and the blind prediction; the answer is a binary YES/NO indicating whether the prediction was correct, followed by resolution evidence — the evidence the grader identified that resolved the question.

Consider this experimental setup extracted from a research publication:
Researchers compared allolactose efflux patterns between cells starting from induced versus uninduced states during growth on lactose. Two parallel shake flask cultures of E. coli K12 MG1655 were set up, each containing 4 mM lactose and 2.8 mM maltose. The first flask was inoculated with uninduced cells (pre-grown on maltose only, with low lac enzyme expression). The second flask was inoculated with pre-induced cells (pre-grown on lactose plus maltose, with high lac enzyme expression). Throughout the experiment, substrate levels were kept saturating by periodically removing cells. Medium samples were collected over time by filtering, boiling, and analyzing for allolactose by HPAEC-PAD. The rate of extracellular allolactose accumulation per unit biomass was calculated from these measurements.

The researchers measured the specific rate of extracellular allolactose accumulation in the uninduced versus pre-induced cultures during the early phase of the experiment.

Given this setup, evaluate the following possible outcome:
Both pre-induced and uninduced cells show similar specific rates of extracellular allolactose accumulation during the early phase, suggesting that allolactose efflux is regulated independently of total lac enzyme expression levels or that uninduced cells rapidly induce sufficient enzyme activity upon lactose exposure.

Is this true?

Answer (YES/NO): NO